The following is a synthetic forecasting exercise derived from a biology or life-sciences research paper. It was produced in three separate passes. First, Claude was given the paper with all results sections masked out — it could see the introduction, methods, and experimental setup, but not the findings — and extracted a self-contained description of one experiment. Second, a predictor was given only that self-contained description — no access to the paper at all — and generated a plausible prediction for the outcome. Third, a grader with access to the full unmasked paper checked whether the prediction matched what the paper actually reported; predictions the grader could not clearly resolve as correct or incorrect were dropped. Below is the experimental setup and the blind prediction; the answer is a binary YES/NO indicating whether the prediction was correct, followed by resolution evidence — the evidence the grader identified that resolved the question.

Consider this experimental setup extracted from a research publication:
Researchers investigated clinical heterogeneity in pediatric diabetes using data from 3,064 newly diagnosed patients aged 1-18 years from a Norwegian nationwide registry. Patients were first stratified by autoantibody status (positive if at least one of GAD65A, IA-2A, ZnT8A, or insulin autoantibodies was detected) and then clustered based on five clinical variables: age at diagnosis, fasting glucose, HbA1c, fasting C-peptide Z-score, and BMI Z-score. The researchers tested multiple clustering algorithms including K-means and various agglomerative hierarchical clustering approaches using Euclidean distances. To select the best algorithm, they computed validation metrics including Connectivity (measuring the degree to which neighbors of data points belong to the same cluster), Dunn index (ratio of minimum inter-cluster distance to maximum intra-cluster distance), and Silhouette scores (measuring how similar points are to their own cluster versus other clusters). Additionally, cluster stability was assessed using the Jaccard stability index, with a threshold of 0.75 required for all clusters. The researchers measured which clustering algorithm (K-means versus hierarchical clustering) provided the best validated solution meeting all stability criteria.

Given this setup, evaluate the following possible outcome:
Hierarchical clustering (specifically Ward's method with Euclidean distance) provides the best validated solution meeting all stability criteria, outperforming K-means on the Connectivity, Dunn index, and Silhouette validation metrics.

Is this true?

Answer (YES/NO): NO